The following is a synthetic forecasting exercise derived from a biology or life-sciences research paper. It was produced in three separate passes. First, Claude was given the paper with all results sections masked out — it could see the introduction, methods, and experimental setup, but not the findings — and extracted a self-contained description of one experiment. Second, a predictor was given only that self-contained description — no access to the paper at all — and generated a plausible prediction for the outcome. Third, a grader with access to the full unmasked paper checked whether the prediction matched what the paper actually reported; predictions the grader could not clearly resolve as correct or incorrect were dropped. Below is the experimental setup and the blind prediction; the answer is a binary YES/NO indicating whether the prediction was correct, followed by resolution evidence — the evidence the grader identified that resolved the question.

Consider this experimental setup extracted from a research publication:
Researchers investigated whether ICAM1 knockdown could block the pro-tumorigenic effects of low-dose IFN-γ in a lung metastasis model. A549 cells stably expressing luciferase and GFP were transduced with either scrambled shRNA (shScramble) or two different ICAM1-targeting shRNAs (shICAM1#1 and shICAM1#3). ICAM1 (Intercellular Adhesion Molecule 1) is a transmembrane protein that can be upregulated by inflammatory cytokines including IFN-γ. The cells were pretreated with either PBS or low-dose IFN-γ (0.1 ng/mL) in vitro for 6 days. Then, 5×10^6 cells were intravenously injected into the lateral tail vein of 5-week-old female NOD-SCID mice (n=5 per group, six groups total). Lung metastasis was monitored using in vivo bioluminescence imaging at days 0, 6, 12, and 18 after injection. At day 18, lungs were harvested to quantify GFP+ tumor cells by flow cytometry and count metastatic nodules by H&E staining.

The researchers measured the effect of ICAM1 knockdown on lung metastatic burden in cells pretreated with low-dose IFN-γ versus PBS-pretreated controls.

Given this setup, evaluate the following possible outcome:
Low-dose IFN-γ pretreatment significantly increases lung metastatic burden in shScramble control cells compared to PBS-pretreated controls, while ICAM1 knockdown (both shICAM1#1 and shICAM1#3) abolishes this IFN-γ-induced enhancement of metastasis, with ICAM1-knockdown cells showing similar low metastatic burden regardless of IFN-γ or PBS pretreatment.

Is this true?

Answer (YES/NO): YES